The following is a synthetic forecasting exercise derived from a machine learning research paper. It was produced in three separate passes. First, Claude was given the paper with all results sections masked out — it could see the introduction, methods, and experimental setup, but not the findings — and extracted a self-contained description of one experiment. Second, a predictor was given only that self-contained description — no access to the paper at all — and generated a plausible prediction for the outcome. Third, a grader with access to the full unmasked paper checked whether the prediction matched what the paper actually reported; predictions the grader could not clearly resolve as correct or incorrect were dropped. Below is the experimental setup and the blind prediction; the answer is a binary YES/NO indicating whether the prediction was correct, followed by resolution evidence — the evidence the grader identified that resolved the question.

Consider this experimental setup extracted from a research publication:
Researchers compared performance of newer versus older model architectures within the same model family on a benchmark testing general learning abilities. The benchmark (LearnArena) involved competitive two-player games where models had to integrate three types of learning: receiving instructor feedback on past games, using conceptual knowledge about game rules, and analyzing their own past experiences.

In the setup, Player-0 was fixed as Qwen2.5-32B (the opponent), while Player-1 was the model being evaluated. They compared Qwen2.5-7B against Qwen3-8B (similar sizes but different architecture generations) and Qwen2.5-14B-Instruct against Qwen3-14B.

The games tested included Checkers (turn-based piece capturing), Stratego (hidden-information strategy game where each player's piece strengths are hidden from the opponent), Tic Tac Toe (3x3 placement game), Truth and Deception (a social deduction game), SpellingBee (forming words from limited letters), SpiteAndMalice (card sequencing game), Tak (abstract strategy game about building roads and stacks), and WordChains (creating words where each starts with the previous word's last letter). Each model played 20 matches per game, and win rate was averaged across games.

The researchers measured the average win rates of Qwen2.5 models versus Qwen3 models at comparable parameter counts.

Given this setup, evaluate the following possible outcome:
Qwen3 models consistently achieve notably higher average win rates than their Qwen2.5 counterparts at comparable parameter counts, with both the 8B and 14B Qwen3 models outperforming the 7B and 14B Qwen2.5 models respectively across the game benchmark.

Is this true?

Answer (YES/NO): YES